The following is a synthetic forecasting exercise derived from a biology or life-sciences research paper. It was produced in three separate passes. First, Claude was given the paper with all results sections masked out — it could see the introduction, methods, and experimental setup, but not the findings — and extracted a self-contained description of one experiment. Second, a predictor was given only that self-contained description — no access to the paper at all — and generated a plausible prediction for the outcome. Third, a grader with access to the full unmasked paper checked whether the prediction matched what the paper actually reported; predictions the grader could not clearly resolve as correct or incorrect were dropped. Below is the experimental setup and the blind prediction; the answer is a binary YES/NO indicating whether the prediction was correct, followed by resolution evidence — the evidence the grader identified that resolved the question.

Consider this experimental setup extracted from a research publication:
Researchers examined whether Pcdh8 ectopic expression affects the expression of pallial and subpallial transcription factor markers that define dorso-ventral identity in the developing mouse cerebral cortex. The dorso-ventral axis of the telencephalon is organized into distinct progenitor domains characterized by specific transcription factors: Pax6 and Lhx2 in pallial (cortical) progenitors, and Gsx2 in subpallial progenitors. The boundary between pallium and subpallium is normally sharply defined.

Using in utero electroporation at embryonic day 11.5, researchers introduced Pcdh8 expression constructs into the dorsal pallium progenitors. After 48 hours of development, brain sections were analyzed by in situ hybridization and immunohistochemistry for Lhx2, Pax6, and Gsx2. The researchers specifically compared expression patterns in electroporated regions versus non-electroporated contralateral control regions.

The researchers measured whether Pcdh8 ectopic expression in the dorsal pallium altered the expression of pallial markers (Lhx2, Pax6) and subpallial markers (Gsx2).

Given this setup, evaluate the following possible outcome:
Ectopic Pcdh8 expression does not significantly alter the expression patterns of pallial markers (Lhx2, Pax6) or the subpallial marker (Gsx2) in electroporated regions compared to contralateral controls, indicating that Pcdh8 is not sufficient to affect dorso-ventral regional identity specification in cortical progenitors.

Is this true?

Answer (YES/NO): NO